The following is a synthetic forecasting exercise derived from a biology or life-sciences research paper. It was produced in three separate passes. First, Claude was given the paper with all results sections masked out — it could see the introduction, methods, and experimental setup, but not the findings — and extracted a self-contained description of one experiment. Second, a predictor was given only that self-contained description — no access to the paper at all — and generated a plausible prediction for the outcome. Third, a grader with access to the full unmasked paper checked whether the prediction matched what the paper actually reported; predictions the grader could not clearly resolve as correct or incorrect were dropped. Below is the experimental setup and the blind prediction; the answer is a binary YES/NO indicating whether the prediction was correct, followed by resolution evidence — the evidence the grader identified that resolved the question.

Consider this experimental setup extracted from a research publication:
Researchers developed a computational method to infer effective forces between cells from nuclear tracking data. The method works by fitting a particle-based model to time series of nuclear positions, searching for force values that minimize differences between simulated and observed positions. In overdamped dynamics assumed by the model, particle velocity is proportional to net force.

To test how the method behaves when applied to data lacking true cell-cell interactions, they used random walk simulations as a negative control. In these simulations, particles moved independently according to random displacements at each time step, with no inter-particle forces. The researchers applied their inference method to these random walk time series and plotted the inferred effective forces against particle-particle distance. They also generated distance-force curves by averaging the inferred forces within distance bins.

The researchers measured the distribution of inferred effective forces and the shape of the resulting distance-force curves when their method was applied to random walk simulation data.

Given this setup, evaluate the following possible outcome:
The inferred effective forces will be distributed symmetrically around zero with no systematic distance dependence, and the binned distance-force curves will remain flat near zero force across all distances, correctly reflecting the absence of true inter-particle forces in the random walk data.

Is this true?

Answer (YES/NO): NO